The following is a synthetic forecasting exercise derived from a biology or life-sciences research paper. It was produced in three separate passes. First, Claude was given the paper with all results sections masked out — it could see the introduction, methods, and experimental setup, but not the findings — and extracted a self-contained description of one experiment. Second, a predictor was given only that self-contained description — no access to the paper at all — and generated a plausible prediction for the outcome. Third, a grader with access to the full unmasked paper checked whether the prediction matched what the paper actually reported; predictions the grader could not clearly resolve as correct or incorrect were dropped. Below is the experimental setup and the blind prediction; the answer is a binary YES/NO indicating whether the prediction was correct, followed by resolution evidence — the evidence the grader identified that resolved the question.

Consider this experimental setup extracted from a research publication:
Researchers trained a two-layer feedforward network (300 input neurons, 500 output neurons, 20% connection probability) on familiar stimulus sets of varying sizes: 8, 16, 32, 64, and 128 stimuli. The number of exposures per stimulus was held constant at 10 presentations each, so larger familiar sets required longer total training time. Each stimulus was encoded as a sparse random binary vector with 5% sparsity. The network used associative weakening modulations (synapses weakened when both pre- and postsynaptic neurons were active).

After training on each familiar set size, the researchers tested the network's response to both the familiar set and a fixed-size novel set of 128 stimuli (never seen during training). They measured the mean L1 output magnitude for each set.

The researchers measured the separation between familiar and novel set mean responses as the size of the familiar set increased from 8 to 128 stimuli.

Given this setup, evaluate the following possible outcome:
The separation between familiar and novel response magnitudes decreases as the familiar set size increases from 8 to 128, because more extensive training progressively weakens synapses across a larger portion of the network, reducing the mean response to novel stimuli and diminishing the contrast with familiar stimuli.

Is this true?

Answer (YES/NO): YES